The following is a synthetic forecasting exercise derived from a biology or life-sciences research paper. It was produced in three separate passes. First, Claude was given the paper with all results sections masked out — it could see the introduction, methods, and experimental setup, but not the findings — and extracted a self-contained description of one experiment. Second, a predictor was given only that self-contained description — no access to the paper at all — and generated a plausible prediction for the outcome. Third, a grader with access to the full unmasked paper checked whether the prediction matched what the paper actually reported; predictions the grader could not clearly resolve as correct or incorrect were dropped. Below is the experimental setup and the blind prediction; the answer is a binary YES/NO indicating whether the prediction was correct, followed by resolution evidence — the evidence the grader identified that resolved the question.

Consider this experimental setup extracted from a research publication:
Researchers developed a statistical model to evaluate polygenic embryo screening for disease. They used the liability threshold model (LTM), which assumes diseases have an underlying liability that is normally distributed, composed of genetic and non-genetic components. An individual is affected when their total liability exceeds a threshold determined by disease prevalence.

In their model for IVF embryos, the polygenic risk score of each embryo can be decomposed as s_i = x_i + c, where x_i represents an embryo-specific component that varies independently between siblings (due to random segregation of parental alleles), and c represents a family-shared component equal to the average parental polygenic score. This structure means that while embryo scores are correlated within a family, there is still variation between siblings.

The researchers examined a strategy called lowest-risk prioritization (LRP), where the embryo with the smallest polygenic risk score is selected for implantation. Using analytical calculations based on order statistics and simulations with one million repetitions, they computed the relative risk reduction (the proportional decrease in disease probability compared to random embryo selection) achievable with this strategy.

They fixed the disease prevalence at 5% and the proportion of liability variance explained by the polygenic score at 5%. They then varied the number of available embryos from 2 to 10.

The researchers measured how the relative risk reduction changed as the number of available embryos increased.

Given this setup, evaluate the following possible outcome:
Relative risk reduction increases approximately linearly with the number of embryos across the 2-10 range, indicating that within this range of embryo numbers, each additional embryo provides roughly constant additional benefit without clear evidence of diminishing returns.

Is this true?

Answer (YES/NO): NO